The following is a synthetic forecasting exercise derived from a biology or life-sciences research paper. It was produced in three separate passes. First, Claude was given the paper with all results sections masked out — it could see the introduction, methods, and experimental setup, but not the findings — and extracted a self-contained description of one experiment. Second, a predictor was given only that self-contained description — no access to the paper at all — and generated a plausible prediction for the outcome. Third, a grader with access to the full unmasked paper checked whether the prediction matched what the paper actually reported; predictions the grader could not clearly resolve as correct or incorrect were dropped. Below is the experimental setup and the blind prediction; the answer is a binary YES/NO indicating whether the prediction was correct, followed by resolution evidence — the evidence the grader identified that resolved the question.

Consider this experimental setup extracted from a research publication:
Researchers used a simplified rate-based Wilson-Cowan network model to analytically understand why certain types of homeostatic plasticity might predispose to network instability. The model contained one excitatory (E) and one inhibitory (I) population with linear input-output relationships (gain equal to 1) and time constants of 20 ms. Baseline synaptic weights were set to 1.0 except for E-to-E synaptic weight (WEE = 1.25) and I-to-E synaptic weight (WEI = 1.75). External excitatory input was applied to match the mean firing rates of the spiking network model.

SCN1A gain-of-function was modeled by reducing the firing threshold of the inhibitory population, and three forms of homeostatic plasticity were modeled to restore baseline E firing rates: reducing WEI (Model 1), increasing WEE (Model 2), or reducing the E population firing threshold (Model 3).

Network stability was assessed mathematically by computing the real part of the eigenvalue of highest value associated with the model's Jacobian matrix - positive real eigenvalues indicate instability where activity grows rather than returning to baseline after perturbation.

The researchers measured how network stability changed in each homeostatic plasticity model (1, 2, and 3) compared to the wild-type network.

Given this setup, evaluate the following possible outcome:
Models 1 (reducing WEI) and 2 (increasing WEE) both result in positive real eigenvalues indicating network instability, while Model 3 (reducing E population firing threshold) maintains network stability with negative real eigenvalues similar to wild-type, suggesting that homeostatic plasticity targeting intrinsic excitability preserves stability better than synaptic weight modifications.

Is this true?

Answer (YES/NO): YES